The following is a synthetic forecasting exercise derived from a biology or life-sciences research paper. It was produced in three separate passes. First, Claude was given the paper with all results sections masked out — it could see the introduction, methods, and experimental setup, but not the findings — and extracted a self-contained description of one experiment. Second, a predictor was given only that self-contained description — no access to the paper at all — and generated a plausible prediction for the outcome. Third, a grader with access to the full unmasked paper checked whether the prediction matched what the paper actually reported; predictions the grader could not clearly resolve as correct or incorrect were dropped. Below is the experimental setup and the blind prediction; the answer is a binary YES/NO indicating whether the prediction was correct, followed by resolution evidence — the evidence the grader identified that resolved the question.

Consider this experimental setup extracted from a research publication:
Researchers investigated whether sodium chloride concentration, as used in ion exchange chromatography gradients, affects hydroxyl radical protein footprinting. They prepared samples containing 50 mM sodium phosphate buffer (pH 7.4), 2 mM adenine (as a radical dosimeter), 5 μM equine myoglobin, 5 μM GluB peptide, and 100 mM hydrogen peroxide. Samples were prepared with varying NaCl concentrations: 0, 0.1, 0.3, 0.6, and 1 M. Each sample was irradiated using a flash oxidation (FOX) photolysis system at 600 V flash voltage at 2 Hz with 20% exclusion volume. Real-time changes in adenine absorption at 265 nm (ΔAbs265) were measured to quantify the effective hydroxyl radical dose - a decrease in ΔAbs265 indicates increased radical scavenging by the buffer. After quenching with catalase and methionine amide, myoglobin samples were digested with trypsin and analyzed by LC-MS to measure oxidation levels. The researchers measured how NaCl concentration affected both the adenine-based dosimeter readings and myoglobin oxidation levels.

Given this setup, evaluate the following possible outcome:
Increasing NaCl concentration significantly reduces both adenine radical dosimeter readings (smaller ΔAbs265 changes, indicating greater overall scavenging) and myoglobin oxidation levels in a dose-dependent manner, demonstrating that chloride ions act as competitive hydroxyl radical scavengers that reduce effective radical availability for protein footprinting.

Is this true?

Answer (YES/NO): NO